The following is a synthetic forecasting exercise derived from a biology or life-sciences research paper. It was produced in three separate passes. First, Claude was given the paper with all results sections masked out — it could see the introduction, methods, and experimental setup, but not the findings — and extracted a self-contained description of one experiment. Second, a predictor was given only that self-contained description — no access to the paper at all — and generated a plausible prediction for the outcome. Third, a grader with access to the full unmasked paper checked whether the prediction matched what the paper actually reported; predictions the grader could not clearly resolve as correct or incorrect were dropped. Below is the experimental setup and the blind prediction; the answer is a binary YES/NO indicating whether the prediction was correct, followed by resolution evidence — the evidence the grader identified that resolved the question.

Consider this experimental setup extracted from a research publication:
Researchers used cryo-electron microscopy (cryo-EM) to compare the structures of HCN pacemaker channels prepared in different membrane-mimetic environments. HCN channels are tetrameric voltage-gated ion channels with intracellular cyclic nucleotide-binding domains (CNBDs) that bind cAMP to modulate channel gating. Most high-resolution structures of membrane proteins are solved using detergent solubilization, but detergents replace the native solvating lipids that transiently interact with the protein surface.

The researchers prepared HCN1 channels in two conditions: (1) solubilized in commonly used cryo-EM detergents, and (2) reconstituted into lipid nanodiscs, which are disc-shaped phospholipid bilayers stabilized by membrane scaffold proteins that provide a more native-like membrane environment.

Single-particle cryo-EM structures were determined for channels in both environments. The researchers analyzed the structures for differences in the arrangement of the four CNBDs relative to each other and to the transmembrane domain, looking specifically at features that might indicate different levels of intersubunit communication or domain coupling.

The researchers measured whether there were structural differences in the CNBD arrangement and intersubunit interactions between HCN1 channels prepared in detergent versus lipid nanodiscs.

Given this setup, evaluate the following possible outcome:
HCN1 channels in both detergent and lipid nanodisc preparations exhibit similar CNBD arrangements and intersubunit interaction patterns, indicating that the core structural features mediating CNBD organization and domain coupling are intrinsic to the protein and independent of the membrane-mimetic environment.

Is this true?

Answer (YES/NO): NO